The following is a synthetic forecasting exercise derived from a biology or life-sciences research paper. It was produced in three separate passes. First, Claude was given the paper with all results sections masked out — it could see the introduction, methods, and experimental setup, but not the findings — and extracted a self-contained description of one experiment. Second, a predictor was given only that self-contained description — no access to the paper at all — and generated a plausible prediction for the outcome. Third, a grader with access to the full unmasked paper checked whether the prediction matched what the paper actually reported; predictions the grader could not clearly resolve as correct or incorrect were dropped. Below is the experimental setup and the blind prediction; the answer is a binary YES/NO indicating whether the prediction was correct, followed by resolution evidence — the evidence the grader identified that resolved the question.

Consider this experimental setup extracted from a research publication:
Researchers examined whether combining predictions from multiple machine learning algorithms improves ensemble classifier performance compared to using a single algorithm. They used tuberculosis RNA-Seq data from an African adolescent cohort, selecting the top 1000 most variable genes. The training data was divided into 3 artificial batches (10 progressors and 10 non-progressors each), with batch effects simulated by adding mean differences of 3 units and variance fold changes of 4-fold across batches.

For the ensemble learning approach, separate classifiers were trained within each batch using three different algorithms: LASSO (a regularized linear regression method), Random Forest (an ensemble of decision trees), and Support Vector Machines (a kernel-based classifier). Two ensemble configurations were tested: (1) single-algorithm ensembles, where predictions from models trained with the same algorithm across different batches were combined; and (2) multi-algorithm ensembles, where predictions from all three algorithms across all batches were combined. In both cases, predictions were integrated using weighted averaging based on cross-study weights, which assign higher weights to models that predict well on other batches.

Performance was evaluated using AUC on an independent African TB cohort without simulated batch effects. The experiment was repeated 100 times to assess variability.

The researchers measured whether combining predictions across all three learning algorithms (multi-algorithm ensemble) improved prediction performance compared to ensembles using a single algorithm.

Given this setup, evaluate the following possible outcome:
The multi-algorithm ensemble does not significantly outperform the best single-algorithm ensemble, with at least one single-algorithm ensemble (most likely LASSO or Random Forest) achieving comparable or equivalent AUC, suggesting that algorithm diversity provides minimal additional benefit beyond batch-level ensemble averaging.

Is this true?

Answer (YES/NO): NO